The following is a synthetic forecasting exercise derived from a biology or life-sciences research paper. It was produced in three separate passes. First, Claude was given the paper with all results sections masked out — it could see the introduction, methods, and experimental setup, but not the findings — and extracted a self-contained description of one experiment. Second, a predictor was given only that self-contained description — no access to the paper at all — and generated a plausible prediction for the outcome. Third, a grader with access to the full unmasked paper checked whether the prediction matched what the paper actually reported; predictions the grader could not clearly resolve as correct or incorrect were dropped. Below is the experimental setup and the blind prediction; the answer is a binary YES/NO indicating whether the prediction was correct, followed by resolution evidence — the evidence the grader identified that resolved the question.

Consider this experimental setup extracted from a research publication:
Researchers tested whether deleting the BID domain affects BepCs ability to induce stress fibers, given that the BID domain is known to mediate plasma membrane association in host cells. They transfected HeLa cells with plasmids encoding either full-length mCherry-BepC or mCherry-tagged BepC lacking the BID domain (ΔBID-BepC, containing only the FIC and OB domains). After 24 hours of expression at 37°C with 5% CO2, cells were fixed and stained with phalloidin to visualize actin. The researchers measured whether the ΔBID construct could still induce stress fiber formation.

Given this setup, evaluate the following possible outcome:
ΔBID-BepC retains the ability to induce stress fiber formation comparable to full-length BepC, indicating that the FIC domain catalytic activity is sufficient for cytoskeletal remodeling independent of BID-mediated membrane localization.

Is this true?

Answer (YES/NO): NO